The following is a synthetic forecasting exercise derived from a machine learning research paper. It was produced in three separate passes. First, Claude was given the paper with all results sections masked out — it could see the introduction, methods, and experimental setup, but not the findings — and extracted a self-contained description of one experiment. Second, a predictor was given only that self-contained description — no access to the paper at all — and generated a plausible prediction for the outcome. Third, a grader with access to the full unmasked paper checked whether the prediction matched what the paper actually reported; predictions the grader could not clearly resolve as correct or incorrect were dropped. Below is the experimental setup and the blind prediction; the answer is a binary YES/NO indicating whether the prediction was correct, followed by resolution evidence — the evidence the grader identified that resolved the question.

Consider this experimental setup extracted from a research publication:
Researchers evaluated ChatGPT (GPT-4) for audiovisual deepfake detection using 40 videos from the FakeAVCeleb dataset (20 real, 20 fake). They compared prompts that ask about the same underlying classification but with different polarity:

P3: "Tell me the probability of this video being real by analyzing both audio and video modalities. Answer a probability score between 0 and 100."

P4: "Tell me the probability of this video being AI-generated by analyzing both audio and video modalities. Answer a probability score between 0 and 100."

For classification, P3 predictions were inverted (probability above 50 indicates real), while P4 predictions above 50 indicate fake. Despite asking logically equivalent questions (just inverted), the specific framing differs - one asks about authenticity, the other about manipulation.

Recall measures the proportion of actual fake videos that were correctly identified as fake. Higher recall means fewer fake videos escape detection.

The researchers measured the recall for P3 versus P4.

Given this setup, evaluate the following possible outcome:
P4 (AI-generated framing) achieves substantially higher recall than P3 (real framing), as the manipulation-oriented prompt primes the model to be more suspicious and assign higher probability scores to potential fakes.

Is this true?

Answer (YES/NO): YES